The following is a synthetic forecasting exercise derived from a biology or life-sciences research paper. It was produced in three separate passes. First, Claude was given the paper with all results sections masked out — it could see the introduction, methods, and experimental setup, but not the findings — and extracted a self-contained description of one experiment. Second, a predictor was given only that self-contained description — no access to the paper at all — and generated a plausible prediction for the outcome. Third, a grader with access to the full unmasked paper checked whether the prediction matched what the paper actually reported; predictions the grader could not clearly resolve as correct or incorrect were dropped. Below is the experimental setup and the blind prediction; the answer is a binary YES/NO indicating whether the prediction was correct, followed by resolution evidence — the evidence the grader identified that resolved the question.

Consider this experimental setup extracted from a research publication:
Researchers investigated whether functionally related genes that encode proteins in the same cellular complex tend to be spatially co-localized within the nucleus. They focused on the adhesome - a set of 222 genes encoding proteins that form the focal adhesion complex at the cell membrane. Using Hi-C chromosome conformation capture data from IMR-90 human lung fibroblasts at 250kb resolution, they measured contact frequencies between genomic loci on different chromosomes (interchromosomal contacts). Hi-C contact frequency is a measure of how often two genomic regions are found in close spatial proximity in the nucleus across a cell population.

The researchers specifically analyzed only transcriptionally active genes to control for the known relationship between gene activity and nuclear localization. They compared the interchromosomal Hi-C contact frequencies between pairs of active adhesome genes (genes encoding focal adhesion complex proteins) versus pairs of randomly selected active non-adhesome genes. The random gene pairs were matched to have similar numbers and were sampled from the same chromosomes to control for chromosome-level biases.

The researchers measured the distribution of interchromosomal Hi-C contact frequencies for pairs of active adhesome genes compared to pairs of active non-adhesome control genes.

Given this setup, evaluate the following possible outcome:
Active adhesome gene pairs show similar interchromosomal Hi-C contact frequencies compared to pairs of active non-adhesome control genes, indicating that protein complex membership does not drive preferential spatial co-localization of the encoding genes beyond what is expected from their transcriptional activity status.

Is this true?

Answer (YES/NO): NO